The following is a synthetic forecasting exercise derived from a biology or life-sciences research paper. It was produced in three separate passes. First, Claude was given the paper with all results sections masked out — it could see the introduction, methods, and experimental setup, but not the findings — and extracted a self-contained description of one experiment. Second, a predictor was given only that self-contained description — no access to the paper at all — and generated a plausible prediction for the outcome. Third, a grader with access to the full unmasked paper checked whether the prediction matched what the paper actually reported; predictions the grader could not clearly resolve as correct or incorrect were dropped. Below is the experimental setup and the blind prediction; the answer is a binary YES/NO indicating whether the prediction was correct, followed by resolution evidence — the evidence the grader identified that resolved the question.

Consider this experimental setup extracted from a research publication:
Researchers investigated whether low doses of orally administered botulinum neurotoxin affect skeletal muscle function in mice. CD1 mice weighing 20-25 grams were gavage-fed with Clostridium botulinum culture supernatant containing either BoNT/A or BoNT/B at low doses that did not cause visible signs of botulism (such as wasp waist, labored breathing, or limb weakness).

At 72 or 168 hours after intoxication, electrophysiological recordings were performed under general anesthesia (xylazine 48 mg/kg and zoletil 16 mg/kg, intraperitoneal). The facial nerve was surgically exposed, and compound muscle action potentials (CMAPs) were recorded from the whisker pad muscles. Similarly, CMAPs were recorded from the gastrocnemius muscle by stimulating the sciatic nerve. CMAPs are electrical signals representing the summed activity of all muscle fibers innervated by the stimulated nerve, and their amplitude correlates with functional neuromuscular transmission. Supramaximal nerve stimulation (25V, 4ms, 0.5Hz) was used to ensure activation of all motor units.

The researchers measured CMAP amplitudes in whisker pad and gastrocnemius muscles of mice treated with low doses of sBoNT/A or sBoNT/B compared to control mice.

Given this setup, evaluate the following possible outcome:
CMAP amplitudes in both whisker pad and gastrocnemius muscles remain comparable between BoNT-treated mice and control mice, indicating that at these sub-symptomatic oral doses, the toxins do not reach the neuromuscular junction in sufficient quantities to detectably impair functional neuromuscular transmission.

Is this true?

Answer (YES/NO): YES